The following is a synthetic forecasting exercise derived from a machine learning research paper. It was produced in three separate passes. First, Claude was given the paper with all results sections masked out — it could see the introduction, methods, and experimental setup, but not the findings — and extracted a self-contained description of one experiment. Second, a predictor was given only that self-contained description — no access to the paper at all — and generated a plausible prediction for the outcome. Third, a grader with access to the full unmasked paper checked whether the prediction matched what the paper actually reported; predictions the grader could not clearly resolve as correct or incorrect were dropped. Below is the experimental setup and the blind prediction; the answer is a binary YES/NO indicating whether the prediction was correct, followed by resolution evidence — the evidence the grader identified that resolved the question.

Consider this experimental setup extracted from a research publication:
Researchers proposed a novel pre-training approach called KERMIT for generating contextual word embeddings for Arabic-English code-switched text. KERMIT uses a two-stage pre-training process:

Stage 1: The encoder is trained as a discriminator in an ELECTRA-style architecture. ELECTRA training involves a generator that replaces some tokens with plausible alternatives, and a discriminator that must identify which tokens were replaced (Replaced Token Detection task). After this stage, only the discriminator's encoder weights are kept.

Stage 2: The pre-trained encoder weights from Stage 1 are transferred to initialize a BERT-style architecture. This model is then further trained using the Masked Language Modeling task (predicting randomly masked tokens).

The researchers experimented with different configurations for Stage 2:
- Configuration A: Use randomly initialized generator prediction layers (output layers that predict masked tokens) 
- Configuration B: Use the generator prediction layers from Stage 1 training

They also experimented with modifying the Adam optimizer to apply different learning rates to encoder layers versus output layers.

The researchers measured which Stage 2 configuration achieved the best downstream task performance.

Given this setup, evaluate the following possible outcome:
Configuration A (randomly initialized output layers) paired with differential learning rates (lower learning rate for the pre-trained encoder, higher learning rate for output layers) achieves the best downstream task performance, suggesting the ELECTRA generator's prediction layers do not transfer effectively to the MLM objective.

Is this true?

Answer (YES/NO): NO